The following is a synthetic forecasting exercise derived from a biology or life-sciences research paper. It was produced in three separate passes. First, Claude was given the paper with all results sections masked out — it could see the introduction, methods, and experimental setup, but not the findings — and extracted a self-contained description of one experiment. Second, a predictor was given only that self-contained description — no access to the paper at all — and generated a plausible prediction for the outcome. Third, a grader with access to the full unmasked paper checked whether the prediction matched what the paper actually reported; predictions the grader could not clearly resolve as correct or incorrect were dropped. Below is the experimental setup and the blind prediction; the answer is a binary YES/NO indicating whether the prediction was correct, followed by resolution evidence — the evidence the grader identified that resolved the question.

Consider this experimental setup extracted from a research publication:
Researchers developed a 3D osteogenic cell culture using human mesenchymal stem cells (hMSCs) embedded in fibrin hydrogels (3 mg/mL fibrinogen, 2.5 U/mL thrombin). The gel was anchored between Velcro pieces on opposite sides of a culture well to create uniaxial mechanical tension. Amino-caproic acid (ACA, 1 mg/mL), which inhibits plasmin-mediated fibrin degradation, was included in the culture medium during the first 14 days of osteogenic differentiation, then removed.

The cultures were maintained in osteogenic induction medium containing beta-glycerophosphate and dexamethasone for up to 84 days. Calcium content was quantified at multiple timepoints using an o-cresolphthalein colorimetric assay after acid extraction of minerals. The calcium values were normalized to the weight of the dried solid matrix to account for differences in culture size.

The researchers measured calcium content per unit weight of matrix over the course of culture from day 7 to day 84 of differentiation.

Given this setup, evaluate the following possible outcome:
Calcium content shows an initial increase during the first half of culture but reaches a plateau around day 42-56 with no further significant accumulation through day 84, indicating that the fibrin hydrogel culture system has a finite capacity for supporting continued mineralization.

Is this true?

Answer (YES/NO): NO